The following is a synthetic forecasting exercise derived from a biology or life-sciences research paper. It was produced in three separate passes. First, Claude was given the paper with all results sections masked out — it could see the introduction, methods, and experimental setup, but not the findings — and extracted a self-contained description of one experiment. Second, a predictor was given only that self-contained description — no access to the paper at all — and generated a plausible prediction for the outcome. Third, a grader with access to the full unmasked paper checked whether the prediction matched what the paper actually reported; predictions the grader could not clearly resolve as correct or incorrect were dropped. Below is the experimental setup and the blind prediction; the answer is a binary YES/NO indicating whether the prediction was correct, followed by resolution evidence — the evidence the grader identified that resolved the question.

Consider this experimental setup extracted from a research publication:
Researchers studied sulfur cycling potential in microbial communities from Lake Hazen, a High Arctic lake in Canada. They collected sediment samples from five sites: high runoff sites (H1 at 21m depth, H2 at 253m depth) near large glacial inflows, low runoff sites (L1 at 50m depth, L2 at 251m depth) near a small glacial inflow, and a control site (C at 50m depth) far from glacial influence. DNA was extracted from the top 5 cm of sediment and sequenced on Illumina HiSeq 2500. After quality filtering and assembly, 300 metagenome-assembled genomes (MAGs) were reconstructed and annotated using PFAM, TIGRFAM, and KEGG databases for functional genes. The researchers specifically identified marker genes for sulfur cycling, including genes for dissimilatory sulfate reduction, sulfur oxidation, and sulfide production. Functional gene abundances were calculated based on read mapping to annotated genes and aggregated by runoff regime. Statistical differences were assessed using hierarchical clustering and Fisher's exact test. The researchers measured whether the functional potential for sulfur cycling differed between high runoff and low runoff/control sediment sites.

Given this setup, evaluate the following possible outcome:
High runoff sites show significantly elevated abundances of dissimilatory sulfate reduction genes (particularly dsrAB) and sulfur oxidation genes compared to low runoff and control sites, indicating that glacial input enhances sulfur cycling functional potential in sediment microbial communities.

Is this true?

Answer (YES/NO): NO